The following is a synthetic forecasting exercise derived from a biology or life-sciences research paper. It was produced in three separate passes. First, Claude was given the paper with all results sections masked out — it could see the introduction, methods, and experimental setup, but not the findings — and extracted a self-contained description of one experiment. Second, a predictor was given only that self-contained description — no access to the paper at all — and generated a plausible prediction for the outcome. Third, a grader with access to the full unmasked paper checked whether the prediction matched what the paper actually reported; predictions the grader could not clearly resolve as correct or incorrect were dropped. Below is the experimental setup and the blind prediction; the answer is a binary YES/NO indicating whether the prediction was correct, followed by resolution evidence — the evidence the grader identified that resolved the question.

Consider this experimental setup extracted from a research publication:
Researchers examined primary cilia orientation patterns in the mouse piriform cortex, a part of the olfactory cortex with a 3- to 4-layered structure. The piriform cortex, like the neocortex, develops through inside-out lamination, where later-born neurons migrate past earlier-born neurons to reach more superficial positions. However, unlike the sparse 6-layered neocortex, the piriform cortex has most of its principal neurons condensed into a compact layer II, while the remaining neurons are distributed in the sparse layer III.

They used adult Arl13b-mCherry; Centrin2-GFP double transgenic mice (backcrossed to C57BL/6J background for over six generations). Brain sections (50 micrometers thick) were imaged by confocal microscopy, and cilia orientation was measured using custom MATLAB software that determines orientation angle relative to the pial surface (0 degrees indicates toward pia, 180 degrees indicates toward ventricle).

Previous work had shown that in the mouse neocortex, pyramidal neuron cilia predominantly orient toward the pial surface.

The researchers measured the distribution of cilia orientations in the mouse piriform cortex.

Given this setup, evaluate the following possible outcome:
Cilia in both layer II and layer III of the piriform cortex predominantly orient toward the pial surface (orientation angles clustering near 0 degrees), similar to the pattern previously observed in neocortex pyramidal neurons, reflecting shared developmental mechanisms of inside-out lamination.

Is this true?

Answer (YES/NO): NO